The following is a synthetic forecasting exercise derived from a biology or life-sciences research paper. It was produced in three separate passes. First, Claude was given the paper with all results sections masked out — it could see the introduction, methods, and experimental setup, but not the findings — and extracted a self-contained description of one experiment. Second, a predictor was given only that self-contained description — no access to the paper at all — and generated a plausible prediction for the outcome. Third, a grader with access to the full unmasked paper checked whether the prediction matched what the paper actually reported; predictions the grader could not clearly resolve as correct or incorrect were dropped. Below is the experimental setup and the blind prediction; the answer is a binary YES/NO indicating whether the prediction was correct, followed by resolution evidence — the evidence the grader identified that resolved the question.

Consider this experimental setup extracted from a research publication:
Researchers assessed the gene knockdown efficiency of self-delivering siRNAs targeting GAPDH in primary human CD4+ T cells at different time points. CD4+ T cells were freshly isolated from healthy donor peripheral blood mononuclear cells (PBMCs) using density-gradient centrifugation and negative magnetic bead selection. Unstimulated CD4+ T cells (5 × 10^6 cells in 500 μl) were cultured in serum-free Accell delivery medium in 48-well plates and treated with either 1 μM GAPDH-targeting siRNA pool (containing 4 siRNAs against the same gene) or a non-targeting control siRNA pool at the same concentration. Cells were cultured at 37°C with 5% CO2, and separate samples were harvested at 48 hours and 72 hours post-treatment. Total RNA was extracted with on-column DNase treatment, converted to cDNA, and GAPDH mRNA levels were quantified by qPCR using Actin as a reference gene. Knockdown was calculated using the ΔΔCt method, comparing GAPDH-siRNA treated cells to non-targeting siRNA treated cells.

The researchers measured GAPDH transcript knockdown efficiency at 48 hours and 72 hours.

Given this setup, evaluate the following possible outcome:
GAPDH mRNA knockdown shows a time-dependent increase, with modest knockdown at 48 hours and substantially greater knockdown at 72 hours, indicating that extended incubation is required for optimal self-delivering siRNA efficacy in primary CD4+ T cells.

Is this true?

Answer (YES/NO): NO